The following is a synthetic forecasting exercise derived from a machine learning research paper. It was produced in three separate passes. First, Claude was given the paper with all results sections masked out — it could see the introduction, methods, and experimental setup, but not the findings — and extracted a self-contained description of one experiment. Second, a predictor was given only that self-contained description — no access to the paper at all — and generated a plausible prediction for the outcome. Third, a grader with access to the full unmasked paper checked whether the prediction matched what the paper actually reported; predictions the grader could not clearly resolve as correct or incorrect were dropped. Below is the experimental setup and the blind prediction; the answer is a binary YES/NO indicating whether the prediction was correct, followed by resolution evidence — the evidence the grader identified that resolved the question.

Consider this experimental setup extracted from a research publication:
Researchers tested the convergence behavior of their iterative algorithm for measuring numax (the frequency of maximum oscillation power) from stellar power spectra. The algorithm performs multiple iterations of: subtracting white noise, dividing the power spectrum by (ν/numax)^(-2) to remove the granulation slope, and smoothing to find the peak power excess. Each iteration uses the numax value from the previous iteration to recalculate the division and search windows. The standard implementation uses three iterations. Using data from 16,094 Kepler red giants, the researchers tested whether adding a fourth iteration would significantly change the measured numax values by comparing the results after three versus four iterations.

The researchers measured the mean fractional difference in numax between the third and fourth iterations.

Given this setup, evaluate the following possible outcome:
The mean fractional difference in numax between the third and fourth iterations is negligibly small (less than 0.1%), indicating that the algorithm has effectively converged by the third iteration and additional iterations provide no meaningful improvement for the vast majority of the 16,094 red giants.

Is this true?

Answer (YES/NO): YES